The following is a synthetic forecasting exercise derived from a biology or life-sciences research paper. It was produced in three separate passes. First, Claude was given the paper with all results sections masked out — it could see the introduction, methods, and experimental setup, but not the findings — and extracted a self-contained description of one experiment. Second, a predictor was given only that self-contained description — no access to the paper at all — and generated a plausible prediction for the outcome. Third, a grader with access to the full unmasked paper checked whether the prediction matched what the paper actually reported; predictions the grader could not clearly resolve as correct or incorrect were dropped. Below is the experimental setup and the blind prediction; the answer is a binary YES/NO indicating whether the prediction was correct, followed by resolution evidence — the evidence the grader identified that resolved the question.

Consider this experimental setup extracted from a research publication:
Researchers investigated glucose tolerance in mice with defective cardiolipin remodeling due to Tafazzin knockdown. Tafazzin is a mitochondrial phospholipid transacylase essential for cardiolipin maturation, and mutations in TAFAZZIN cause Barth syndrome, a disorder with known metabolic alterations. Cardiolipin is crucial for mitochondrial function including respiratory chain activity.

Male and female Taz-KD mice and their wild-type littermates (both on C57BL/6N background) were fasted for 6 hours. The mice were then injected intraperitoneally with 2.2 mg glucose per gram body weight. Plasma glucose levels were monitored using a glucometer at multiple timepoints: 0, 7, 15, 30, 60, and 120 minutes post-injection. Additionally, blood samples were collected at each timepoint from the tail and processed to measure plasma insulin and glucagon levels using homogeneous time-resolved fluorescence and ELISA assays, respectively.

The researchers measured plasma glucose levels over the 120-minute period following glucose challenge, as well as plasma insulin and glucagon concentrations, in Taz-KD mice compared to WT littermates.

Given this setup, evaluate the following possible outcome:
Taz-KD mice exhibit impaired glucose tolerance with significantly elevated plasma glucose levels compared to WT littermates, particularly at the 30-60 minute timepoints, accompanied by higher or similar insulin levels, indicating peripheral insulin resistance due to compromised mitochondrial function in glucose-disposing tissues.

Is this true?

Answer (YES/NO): NO